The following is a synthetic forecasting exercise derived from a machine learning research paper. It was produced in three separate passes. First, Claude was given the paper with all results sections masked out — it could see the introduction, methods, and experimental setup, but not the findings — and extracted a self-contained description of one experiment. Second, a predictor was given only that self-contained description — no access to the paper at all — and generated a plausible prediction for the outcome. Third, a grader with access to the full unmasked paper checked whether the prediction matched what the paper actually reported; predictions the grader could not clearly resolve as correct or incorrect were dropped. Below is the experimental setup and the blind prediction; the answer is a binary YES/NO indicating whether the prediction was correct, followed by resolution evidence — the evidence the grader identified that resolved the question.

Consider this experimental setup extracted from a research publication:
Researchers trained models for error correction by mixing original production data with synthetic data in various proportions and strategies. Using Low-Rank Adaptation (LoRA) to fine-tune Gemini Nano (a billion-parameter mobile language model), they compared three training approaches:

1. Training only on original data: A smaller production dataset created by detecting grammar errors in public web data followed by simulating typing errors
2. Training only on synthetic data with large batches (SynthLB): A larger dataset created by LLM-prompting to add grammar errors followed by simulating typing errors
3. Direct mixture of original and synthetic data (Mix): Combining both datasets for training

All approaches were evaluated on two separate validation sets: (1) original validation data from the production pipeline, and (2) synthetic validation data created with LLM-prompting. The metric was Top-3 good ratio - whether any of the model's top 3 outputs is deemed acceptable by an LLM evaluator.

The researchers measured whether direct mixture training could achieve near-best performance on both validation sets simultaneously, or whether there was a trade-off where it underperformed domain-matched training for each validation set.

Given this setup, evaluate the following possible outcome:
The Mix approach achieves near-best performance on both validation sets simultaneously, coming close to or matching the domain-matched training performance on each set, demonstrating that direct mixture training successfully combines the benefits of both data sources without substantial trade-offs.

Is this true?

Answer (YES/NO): YES